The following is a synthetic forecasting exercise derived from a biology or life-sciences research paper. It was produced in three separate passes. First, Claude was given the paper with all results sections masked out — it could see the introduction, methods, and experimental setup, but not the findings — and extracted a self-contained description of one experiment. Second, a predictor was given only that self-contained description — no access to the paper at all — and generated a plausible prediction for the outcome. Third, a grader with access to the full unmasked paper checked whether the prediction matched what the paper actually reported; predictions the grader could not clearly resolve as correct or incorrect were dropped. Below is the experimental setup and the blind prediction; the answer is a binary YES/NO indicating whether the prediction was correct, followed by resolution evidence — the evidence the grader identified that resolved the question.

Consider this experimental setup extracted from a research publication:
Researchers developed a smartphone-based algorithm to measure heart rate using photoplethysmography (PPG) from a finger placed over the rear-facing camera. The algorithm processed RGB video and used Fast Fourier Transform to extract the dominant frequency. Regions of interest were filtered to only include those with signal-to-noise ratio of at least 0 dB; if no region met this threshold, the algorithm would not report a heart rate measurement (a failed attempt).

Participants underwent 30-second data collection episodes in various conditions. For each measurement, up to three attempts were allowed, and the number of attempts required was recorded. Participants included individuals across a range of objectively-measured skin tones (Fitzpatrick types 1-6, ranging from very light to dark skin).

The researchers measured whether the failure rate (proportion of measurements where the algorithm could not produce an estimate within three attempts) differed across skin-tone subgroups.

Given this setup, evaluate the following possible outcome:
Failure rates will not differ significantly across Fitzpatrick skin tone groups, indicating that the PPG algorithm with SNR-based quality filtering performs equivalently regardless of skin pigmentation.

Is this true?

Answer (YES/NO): YES